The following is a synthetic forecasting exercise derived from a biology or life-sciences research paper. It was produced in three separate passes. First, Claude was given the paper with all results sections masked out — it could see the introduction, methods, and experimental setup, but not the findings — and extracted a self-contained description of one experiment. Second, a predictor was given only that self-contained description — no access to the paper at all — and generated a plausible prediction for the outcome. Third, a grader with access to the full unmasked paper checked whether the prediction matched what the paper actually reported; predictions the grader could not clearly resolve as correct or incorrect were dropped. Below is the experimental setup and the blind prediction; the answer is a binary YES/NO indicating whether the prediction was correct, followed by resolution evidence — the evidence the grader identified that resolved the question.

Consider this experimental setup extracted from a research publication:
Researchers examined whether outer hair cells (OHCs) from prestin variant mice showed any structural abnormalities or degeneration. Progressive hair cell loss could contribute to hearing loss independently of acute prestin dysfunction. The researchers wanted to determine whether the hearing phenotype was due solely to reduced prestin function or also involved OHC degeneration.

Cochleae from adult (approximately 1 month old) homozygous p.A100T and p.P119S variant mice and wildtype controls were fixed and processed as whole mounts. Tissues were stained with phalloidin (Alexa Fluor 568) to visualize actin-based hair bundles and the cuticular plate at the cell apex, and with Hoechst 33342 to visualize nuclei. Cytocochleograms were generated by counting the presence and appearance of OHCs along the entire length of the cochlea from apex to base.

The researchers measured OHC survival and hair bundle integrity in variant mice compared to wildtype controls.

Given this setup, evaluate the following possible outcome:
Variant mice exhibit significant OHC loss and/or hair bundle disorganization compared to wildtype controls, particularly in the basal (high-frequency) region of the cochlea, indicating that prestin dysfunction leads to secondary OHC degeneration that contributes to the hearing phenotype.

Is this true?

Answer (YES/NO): YES